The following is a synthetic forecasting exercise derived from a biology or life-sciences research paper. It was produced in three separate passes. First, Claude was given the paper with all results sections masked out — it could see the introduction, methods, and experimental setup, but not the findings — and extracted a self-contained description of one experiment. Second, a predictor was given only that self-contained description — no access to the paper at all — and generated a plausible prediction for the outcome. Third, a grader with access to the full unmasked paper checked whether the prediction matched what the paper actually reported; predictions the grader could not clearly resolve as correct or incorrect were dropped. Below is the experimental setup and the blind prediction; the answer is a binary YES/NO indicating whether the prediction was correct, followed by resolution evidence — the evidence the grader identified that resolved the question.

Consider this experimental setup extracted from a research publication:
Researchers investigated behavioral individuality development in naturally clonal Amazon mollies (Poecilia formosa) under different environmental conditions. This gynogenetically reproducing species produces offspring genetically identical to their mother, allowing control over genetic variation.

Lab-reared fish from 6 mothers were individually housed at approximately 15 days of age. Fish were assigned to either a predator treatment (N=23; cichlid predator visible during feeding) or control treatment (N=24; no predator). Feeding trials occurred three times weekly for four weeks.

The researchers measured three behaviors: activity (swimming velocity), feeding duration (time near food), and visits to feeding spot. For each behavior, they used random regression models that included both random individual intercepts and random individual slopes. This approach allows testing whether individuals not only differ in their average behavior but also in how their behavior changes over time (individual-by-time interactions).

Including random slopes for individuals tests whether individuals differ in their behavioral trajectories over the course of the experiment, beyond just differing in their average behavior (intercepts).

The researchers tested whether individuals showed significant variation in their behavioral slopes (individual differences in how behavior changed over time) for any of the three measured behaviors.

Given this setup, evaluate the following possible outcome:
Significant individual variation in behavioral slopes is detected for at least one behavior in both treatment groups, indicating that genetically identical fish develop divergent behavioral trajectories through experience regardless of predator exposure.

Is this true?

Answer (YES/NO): NO